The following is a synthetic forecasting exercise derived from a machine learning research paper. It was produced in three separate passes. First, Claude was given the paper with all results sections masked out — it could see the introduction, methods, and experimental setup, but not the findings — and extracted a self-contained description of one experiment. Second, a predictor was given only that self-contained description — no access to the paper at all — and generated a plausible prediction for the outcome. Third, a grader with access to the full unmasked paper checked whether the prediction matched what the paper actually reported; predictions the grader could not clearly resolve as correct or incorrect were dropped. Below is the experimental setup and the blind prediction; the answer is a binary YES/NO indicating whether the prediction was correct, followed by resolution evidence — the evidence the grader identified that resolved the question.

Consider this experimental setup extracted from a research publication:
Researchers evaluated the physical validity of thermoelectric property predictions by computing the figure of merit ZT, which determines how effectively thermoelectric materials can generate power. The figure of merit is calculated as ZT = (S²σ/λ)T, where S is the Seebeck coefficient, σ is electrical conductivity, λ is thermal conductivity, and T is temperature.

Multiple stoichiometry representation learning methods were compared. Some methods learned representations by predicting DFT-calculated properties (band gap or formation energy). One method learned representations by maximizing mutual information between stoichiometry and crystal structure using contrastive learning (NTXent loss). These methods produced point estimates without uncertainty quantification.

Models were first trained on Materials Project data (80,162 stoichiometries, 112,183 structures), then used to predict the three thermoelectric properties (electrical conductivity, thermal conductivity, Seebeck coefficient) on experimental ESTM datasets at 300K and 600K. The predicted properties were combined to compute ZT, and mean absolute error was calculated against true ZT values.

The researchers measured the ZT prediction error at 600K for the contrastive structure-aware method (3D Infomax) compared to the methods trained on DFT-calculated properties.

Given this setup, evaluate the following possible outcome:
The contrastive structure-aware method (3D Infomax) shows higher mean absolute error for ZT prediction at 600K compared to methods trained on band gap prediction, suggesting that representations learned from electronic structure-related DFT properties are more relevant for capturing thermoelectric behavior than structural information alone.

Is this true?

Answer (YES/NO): NO